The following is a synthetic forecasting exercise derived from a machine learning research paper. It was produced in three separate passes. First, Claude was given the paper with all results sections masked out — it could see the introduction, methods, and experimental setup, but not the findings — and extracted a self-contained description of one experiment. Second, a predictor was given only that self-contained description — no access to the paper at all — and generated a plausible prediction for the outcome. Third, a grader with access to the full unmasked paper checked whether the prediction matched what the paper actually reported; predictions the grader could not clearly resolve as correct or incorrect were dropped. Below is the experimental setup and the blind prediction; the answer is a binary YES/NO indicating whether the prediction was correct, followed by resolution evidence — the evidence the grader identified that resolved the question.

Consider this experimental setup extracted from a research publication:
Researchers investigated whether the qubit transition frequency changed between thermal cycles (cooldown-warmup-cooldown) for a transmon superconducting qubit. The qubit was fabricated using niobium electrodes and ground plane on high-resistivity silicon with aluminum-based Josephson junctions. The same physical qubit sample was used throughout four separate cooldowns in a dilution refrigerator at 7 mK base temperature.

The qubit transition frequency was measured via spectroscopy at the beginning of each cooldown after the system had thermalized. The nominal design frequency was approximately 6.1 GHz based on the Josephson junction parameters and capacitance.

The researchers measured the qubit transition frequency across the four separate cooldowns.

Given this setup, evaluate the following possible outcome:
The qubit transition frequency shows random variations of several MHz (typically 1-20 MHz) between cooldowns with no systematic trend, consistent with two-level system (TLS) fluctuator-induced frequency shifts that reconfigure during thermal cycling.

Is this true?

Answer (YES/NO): NO